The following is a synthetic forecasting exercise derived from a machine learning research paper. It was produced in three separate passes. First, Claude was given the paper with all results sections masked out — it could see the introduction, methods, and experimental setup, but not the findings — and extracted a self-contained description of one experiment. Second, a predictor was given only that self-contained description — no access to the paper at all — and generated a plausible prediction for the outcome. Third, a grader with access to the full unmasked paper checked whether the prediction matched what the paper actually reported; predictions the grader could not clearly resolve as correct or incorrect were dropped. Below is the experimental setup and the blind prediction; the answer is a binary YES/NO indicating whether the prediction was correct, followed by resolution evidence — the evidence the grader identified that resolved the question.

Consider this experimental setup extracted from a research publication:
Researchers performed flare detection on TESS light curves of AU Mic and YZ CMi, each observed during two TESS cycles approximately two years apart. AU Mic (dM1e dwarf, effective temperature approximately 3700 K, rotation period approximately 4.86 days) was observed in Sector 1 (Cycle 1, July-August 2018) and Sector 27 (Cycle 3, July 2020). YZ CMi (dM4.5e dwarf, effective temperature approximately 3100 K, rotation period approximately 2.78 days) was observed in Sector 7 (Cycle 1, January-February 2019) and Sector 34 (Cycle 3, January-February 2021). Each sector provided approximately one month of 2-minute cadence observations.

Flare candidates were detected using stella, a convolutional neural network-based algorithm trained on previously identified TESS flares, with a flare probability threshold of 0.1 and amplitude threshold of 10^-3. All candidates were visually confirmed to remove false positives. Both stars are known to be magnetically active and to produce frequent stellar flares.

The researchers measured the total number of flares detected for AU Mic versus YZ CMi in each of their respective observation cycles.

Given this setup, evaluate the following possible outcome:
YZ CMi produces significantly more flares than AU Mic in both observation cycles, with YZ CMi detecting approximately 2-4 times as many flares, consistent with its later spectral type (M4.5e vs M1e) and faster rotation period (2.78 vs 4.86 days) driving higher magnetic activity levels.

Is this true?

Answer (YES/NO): YES